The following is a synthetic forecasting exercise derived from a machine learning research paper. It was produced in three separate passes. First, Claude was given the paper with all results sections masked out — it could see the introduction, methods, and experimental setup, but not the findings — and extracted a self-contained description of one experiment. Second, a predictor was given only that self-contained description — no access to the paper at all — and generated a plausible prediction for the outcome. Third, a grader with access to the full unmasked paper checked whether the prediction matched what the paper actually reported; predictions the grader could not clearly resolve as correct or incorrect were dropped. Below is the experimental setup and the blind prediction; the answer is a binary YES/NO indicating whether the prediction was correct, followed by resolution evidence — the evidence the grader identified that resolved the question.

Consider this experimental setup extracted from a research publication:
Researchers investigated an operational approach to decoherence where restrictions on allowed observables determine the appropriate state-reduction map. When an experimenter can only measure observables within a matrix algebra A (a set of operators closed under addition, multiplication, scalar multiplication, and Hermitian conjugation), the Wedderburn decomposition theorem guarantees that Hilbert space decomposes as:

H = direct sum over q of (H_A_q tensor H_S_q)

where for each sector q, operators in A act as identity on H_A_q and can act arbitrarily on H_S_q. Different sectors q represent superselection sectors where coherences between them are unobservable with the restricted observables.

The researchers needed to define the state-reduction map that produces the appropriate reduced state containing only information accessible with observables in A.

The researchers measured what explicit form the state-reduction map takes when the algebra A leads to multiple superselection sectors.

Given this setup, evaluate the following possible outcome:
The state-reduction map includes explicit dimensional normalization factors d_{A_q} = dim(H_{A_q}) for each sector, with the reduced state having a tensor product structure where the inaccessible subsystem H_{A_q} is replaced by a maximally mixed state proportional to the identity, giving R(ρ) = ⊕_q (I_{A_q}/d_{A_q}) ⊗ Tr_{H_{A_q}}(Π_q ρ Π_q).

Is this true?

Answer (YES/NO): NO